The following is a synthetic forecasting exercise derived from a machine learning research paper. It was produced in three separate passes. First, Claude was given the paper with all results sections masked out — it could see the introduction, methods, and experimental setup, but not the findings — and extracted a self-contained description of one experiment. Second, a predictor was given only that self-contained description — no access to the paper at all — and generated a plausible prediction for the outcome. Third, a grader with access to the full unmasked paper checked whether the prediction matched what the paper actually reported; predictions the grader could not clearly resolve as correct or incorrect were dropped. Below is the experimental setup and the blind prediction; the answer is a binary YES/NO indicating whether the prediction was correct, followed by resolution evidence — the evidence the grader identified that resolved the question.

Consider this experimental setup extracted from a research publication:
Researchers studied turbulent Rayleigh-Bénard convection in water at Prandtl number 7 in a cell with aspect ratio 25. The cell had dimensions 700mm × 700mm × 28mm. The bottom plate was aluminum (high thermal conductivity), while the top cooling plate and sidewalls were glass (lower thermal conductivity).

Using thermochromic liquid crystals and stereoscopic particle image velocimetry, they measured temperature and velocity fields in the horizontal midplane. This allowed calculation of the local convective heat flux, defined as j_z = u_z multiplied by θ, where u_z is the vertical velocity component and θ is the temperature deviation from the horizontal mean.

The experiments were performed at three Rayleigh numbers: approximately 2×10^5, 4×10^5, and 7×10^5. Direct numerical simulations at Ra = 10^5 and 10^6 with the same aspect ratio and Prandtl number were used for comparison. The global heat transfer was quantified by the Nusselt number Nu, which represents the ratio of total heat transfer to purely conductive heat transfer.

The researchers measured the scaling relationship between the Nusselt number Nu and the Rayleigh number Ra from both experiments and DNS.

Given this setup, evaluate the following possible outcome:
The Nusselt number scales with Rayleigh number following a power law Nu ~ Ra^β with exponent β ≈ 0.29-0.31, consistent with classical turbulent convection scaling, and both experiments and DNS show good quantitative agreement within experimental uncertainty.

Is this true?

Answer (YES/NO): NO